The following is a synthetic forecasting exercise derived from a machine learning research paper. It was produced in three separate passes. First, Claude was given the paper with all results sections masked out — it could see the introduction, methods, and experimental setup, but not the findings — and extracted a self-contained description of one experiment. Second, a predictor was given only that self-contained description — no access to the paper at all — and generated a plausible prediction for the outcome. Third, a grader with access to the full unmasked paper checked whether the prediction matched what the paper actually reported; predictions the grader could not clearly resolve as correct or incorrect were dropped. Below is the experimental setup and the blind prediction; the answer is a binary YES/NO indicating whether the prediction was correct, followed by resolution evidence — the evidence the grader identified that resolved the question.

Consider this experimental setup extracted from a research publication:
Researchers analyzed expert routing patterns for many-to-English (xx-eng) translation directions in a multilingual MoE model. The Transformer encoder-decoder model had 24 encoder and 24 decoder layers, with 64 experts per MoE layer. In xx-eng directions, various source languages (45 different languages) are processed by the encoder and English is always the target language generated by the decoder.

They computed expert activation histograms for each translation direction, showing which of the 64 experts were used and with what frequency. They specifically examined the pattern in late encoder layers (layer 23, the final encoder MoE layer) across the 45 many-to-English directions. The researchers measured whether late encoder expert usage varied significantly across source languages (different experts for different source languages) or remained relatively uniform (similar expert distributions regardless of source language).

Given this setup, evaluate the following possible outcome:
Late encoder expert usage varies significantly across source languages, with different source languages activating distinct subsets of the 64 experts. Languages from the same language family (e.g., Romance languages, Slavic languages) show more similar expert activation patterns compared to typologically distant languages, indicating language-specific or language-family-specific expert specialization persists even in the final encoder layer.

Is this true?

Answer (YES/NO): NO